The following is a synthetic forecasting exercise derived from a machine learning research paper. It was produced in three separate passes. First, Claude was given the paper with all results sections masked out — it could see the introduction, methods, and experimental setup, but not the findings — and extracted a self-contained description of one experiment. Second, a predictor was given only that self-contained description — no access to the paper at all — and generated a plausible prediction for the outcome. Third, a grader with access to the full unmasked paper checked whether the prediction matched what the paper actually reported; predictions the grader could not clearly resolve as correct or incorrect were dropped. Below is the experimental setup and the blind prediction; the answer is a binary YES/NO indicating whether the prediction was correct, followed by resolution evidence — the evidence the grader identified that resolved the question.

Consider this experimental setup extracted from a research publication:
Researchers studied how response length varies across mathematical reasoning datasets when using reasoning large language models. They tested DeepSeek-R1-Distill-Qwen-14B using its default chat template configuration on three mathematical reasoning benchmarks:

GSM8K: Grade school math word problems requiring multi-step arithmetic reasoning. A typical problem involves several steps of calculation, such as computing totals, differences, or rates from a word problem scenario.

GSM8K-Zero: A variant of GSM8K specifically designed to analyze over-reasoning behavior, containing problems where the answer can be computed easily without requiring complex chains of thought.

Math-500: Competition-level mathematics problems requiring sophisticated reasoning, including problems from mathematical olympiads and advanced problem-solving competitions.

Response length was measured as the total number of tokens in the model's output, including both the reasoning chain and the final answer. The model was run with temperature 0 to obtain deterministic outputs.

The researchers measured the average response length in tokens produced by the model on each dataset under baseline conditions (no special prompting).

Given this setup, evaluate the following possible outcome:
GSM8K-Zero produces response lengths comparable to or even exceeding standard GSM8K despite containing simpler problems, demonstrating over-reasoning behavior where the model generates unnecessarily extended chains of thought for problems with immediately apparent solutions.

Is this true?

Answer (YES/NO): YES